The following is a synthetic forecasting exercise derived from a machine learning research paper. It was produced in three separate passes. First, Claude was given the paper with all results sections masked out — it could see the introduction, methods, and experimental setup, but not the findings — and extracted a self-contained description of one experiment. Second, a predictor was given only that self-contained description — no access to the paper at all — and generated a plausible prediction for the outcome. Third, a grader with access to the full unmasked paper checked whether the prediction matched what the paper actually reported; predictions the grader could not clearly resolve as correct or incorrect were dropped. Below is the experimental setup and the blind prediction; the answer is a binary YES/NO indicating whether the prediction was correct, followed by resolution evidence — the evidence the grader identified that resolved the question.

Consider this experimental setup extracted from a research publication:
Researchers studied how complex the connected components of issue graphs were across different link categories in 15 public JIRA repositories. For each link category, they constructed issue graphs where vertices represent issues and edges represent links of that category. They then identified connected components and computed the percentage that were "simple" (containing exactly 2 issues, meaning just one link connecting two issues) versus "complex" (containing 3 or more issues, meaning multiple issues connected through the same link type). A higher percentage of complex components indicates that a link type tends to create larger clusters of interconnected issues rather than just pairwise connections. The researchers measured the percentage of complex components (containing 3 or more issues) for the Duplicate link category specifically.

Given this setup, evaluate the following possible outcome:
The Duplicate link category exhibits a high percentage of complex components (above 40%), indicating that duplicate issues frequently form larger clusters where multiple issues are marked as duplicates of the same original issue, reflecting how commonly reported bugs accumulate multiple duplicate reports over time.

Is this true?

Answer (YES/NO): NO